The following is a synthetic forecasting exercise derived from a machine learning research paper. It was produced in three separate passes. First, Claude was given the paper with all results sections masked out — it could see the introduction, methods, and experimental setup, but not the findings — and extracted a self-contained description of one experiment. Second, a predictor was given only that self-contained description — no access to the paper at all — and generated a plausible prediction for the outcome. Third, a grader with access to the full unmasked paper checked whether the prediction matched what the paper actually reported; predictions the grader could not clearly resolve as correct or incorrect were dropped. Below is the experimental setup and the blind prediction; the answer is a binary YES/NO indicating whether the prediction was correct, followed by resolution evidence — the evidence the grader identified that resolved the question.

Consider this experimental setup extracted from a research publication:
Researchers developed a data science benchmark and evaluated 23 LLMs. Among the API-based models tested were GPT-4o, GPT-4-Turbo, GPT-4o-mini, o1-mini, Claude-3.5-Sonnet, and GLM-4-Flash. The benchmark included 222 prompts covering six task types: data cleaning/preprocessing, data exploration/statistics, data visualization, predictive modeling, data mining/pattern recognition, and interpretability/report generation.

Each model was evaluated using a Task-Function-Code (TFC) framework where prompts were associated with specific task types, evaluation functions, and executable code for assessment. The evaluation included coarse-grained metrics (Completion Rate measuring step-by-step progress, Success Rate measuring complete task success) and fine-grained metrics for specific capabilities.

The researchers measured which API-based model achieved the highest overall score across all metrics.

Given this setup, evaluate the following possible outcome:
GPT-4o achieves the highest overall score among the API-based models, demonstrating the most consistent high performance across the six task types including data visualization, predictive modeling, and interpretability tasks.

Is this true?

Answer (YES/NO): YES